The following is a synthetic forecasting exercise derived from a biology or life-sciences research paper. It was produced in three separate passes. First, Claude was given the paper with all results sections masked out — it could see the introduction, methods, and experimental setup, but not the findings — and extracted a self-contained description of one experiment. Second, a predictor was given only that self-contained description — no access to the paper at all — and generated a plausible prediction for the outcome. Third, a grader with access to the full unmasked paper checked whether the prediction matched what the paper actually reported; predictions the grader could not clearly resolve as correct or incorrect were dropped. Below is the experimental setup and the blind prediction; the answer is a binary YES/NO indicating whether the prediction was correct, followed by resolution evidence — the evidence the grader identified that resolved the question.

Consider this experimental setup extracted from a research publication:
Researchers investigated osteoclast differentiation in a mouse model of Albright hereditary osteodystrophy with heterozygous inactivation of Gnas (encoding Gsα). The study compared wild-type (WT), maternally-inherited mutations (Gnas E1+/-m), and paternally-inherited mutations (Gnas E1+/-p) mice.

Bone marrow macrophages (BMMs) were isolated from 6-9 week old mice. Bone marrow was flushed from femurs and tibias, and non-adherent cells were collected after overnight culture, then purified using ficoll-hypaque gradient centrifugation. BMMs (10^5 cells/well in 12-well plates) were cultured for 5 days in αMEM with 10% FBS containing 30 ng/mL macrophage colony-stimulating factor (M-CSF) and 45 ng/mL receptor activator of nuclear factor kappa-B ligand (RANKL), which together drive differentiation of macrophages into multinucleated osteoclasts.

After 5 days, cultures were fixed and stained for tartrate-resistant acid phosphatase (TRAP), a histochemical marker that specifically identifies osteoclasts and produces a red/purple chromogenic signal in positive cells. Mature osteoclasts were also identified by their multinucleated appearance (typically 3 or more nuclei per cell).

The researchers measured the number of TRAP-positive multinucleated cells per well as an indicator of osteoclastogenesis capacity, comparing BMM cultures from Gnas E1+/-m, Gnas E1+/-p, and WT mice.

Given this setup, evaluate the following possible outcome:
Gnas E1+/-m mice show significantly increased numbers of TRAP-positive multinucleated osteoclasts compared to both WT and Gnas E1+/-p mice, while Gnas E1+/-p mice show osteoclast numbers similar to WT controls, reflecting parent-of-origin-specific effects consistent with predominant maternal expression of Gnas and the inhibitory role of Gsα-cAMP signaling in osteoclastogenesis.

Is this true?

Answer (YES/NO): NO